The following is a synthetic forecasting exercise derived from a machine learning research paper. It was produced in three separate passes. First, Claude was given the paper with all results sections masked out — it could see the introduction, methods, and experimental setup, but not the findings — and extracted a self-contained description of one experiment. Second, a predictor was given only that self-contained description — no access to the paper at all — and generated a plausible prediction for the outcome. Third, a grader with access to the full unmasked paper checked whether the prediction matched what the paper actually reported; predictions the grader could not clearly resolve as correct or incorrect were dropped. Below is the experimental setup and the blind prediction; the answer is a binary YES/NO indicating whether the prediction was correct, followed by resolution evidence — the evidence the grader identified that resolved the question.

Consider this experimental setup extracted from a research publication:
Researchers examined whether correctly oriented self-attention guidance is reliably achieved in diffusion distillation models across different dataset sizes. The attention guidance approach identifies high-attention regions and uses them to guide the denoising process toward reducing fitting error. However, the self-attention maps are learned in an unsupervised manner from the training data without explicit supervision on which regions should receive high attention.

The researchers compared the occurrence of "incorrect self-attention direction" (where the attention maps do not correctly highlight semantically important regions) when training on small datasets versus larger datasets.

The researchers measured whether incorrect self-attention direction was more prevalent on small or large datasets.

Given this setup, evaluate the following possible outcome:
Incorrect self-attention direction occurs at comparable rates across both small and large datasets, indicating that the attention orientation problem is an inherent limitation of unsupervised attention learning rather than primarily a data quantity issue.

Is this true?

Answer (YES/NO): NO